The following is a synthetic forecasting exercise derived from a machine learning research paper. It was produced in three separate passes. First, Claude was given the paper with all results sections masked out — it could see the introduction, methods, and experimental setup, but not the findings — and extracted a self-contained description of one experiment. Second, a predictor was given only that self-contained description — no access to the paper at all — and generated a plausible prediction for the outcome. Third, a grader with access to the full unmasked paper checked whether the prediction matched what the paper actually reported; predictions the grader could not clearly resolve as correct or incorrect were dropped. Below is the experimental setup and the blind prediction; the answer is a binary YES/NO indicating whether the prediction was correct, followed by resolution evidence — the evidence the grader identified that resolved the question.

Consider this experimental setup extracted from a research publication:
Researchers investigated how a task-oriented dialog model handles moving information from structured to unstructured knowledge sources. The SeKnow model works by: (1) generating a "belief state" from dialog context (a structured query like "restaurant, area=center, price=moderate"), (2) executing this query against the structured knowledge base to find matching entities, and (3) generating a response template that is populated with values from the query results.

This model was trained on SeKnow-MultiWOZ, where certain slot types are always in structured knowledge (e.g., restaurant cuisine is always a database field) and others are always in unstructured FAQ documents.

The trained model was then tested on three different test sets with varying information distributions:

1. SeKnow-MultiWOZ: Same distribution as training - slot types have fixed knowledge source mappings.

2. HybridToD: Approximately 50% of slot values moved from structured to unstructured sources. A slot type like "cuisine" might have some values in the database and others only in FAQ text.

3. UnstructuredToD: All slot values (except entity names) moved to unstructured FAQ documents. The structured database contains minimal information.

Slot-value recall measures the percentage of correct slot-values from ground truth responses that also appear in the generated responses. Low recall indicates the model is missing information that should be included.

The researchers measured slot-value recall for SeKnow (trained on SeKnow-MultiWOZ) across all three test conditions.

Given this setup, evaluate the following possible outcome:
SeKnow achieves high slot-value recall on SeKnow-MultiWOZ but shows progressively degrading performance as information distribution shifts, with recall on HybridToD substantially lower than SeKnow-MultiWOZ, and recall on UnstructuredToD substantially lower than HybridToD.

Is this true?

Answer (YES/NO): NO